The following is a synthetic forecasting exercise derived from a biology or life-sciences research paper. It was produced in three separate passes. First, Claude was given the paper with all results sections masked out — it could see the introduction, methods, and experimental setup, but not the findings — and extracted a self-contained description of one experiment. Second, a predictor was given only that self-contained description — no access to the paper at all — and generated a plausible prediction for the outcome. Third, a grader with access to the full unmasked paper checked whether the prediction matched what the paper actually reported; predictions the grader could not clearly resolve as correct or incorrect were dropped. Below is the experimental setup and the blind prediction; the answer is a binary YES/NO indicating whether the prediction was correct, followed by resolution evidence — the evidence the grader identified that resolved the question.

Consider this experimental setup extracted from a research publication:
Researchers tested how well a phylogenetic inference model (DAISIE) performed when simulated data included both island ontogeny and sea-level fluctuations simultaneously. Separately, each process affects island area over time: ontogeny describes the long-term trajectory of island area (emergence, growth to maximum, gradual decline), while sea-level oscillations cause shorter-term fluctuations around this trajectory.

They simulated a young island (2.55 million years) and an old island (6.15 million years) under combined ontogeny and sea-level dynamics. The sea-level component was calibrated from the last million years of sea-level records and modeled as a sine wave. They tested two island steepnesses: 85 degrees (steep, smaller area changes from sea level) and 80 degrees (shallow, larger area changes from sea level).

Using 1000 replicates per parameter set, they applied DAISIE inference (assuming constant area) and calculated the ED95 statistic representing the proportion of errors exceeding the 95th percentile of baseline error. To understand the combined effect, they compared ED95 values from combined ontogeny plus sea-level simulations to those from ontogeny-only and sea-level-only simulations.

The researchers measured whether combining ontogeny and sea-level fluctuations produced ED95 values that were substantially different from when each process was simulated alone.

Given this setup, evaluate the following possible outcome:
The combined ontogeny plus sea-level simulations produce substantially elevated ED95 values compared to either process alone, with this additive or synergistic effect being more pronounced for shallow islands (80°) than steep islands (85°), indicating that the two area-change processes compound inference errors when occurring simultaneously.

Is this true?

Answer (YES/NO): NO